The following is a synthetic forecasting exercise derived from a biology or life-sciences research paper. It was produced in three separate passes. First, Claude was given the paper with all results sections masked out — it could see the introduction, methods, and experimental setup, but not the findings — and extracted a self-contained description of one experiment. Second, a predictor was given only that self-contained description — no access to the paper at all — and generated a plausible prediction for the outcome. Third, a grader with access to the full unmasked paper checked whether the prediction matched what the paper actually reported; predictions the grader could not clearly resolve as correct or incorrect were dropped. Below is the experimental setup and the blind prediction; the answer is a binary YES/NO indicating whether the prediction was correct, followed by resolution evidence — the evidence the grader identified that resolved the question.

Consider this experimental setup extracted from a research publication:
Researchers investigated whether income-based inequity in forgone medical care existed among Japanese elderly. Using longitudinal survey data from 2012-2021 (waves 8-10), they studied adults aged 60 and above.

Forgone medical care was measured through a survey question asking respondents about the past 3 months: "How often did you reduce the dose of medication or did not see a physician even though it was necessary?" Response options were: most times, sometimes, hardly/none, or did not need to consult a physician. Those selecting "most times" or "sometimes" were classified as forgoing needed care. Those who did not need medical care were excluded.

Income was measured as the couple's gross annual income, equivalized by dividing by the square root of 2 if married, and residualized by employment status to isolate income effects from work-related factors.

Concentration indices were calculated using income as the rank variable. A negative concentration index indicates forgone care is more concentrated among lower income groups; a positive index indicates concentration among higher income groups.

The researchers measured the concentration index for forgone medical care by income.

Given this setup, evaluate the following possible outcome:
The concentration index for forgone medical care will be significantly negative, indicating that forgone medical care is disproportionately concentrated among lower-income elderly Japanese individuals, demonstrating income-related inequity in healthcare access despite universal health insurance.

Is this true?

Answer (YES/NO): NO